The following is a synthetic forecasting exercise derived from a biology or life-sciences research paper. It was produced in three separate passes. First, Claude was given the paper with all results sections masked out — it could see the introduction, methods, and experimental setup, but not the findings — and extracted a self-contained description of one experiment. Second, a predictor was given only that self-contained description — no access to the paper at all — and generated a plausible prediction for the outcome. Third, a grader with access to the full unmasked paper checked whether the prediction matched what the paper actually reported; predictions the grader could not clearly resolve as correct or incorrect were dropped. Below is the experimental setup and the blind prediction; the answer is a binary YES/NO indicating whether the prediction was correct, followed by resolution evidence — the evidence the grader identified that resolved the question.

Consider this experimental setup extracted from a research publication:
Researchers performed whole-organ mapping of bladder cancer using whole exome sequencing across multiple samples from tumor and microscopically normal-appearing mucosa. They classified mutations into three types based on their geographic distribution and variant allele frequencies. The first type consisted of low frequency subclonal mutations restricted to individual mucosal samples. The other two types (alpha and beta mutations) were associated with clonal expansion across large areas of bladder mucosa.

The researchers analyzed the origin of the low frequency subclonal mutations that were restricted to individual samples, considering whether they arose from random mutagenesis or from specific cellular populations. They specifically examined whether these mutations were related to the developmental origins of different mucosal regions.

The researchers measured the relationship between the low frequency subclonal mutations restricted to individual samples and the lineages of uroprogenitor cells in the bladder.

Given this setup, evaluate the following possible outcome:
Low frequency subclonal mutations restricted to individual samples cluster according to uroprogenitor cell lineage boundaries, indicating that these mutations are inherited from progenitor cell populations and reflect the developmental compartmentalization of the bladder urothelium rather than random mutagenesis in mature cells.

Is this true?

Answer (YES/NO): YES